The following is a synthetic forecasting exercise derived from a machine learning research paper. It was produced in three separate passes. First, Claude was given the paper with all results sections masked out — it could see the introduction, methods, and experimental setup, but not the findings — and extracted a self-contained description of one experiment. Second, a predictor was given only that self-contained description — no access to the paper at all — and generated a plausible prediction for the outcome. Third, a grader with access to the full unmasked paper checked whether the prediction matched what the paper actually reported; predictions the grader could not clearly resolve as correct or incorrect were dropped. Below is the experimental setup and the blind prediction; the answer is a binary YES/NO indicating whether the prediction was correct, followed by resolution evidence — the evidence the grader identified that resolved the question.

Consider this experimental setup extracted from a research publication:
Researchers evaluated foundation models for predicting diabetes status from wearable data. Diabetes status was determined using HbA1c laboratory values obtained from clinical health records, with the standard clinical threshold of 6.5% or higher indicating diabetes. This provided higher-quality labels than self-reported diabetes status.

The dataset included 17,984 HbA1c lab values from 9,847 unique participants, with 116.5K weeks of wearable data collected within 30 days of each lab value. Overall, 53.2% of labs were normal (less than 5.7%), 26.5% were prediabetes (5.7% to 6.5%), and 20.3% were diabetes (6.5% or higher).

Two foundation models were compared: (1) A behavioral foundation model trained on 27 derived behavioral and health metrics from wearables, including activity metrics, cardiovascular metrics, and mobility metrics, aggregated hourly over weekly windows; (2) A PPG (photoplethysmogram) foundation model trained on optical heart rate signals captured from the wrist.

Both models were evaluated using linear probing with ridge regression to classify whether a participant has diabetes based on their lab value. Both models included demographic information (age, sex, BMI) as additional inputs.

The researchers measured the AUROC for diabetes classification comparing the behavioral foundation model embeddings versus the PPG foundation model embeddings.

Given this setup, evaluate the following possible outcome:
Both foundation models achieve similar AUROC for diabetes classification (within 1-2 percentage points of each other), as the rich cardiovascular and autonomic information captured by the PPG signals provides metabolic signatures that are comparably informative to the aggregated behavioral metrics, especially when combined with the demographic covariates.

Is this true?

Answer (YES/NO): NO